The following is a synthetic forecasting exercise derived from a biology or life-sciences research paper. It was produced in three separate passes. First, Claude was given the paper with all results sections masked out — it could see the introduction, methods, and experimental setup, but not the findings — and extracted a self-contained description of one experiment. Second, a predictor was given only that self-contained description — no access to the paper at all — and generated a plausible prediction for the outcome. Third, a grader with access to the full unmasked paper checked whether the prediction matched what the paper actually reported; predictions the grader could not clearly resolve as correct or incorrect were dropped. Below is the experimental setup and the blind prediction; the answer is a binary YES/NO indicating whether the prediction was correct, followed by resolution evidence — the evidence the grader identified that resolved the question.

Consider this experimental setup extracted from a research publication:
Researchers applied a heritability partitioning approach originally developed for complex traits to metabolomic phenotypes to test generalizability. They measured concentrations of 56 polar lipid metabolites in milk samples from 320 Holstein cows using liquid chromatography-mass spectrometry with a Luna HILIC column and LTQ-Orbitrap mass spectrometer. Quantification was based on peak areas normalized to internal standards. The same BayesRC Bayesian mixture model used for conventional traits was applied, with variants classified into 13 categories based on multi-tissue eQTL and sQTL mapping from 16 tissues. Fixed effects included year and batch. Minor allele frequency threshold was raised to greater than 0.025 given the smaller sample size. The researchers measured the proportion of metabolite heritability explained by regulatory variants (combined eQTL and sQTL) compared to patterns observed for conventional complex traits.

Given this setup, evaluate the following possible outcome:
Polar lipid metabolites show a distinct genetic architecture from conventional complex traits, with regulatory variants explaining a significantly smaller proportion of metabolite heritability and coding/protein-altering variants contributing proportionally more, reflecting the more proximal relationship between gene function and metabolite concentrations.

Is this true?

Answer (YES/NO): NO